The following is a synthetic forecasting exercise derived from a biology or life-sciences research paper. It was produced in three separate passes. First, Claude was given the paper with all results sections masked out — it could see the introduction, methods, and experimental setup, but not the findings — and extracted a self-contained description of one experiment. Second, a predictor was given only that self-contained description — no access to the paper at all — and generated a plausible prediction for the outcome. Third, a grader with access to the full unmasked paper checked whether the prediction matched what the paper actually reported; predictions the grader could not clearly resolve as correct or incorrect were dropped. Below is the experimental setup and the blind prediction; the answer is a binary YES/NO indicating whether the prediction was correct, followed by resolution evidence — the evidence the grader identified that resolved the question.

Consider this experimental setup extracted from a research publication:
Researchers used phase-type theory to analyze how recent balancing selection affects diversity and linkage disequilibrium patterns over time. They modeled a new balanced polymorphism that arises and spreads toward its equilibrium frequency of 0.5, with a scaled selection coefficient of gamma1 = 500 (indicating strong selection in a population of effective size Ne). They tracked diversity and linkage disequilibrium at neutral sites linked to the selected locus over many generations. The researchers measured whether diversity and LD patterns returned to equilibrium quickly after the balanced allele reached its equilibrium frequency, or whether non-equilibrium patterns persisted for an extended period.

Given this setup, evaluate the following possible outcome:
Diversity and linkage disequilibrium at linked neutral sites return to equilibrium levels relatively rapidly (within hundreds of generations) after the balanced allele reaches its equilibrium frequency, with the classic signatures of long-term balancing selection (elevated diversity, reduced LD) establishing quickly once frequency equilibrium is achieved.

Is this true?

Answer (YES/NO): NO